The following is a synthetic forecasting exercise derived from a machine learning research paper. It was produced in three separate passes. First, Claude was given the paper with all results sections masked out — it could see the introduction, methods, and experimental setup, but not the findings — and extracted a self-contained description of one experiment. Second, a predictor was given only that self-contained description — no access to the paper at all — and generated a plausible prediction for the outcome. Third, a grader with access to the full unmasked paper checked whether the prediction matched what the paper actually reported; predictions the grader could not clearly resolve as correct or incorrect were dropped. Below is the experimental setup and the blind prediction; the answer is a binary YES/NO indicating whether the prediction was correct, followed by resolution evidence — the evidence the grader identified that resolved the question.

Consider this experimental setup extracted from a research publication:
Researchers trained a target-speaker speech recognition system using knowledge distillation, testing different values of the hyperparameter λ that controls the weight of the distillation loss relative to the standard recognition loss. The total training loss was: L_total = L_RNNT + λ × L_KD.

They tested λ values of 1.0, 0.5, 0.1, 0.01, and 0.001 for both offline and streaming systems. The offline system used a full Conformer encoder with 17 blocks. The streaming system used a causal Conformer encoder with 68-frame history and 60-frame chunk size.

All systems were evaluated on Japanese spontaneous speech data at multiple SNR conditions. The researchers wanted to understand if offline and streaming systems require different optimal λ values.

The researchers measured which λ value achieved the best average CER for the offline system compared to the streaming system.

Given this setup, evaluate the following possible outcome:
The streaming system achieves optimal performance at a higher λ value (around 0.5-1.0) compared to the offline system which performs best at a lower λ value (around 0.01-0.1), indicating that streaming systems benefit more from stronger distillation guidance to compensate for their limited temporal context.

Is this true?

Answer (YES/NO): NO